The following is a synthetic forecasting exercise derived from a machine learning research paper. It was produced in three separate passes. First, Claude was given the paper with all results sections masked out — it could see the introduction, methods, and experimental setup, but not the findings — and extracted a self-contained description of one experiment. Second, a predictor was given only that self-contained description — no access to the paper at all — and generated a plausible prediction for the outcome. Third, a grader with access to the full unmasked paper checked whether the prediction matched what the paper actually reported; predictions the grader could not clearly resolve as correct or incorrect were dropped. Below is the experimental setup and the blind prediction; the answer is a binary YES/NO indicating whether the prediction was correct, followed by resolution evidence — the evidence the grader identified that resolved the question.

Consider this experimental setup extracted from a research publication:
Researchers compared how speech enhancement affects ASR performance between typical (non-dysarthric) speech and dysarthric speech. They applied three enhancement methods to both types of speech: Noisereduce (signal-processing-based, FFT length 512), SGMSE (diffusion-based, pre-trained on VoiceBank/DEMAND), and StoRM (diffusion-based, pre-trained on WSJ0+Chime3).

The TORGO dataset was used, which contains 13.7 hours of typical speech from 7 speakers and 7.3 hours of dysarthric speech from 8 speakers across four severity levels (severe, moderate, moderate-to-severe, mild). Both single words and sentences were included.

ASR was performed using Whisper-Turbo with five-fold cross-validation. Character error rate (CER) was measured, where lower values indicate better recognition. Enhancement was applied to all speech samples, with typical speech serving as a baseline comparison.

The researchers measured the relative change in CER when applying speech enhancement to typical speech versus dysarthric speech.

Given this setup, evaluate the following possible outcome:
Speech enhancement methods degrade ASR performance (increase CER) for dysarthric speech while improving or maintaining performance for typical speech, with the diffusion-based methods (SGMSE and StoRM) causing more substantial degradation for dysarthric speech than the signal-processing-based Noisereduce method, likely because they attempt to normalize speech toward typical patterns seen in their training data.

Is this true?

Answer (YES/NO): NO